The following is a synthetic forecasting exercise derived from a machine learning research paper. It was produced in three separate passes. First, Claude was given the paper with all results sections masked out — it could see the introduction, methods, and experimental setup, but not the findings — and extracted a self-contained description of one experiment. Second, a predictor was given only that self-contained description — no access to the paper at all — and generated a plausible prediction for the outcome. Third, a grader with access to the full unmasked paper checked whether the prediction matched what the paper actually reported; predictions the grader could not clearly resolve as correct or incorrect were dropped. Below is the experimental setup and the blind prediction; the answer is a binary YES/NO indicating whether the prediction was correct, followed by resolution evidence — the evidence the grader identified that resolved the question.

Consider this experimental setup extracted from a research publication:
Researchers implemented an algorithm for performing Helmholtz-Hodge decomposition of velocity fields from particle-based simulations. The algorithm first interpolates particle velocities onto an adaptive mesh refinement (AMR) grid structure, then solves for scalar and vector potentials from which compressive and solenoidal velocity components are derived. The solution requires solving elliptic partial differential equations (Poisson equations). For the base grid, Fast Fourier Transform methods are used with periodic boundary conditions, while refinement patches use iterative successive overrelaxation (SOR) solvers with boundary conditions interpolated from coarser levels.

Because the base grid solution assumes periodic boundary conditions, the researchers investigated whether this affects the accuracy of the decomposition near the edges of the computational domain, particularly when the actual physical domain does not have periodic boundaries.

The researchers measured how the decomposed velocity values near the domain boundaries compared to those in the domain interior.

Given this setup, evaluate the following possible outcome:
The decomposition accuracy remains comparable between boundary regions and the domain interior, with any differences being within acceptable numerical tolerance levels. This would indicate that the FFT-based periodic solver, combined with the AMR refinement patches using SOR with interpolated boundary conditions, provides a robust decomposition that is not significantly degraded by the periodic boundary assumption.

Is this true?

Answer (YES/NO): NO